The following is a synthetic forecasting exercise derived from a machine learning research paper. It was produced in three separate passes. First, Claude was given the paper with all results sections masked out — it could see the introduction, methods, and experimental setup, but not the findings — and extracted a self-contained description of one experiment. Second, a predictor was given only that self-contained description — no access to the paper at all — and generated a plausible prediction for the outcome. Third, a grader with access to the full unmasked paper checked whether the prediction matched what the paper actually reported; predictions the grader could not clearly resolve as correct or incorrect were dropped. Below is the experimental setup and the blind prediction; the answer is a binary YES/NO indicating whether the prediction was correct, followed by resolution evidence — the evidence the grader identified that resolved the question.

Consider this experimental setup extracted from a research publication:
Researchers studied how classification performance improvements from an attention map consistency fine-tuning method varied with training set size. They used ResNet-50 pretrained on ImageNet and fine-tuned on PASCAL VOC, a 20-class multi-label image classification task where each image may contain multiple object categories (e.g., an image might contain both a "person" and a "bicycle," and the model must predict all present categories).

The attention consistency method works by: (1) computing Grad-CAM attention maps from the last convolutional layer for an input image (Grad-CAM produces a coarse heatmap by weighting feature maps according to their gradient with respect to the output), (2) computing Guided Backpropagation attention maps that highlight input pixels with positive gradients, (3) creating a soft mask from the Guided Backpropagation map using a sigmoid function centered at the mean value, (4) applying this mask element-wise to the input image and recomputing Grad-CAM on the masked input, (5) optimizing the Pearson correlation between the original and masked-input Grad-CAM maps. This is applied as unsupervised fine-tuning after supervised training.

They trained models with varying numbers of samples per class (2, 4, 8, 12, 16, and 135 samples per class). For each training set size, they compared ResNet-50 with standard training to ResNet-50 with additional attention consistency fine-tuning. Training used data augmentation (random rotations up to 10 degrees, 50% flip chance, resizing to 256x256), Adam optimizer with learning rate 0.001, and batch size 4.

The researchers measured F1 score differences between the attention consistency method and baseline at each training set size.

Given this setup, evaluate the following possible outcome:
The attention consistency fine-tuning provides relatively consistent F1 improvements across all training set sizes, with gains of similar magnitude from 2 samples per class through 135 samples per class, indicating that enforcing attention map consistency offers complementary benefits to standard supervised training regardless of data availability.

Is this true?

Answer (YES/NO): NO